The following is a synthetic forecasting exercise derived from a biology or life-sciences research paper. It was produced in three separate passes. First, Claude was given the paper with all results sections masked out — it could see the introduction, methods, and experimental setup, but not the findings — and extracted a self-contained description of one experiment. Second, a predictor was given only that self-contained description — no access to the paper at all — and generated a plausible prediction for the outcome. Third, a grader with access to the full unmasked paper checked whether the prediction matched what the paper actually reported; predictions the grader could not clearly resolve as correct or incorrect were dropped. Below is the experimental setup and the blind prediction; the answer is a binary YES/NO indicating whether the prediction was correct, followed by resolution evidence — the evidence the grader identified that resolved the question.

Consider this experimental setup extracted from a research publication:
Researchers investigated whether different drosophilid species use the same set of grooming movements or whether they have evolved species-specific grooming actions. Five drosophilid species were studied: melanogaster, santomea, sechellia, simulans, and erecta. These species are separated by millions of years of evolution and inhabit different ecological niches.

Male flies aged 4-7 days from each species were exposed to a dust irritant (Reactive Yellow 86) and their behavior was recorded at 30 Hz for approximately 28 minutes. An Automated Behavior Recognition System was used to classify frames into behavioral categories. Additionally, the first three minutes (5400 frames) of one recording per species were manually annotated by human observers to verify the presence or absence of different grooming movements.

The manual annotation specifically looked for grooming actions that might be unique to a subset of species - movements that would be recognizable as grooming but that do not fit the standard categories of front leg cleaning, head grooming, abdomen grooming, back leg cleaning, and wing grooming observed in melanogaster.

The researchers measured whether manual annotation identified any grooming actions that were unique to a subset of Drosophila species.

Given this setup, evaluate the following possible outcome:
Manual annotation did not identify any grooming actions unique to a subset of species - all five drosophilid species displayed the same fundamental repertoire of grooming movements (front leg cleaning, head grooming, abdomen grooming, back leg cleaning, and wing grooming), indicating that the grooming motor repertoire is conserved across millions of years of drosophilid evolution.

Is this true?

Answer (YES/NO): YES